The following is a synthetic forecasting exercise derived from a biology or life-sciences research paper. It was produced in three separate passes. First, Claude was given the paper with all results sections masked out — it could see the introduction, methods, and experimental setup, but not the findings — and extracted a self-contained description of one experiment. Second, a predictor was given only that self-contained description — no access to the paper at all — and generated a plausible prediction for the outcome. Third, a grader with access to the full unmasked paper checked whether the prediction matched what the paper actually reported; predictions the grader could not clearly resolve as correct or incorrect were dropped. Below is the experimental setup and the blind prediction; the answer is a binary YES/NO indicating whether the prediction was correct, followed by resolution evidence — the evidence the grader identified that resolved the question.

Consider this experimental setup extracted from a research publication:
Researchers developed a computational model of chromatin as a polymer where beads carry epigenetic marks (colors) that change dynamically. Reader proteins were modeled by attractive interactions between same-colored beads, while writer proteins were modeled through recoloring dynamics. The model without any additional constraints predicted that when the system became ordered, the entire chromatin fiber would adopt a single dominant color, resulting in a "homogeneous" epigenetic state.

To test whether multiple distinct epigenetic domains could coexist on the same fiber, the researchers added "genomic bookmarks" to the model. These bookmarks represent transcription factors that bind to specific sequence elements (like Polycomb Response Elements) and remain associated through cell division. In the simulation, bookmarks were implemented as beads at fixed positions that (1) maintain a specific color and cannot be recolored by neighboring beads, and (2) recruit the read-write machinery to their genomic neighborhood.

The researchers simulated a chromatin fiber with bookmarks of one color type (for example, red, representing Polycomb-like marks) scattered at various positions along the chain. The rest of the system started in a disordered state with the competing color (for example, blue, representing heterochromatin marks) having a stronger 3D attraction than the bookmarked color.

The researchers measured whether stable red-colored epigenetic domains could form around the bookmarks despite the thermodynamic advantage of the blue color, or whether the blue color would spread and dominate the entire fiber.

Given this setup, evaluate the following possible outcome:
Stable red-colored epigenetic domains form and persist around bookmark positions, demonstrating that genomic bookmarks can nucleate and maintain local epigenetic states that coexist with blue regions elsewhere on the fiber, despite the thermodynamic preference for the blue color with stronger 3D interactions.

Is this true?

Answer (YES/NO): YES